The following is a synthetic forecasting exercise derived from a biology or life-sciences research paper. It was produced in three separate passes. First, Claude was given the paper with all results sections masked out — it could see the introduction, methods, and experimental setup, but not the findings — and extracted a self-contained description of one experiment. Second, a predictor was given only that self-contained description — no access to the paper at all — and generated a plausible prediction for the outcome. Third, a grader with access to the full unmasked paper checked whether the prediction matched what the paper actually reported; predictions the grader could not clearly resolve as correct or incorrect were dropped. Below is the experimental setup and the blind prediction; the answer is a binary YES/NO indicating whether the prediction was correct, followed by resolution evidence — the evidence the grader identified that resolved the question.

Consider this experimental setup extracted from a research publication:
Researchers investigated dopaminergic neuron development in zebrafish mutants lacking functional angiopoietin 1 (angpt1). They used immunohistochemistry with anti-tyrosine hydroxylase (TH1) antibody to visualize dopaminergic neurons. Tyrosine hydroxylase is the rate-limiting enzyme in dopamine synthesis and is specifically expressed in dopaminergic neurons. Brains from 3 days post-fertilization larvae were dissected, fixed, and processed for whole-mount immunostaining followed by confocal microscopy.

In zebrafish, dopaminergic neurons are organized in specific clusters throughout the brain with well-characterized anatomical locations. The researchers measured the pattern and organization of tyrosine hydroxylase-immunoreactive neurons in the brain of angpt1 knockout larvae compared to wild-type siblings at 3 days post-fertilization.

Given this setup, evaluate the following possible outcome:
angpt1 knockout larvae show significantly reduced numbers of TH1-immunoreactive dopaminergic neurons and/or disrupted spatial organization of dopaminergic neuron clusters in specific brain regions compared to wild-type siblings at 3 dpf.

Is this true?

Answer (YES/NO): YES